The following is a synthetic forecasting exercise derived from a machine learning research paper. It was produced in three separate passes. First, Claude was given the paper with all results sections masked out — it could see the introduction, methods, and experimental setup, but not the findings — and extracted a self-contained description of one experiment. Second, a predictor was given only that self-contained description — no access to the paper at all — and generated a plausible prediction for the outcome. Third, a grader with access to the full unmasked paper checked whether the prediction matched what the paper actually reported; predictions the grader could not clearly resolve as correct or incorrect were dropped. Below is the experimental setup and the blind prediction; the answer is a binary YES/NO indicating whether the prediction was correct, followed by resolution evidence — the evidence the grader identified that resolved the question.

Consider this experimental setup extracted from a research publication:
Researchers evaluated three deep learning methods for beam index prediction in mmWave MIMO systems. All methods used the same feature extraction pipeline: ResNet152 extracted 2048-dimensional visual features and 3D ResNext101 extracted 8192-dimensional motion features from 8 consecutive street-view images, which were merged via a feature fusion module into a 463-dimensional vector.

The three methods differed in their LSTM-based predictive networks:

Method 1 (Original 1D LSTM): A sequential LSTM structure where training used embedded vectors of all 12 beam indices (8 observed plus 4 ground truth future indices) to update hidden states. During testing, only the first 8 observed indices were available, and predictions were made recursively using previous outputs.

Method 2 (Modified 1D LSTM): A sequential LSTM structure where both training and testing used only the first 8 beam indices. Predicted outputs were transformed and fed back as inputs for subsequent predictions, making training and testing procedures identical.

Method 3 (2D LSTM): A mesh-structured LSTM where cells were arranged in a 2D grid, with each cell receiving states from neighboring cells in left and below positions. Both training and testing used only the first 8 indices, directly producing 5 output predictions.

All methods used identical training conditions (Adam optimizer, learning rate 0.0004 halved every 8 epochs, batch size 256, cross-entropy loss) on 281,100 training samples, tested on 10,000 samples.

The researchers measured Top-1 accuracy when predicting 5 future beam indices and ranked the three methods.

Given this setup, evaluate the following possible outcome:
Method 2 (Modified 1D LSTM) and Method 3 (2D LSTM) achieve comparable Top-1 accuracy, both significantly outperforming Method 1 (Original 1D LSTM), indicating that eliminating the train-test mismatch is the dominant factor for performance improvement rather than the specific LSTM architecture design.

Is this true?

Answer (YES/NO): NO